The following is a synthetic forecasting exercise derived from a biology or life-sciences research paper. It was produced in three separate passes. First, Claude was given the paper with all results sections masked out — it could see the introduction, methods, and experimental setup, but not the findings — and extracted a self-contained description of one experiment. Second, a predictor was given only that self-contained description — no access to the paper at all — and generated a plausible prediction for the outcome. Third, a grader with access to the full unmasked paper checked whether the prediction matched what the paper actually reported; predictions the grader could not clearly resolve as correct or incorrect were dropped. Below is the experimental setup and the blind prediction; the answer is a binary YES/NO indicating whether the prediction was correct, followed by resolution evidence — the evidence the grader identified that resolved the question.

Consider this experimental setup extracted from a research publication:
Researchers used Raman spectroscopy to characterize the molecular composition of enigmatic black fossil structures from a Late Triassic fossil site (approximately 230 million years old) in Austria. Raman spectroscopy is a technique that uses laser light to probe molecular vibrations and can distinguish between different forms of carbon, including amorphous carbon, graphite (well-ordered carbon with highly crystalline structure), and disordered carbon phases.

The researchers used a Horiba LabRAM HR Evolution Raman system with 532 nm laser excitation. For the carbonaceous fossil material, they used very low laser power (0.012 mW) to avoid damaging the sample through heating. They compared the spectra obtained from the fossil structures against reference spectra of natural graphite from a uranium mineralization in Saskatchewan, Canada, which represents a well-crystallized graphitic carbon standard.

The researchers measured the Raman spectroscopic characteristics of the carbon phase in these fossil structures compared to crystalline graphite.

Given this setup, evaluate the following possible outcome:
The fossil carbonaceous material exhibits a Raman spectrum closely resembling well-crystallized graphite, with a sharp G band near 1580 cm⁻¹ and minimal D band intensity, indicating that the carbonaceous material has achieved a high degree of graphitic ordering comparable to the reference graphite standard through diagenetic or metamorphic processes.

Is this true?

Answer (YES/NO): NO